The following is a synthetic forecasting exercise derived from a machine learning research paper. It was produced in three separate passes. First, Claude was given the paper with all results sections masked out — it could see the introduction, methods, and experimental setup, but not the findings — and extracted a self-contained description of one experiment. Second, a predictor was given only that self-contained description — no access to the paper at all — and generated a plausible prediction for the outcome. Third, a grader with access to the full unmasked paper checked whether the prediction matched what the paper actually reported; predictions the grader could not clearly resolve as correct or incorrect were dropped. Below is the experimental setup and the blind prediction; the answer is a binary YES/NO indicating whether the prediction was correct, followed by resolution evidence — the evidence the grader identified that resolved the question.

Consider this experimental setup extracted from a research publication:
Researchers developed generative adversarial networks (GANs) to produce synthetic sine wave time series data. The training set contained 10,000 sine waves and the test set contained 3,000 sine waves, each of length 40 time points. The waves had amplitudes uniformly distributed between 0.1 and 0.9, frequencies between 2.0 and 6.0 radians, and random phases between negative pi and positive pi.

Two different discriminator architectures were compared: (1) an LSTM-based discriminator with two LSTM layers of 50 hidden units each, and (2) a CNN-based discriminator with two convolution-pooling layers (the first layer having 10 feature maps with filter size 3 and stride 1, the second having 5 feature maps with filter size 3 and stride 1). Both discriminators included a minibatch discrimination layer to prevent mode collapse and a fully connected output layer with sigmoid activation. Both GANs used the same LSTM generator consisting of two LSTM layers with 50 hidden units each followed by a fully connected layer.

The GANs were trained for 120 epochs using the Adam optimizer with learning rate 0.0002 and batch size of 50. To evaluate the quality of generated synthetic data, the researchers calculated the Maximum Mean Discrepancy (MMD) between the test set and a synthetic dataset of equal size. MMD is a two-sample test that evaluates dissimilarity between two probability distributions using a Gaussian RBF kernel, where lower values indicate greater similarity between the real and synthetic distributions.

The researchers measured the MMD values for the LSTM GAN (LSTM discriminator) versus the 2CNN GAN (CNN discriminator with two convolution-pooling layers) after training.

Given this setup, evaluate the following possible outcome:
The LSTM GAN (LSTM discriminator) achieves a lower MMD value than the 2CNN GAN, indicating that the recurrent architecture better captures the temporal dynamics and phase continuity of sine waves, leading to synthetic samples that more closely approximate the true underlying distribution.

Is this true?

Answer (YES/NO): NO